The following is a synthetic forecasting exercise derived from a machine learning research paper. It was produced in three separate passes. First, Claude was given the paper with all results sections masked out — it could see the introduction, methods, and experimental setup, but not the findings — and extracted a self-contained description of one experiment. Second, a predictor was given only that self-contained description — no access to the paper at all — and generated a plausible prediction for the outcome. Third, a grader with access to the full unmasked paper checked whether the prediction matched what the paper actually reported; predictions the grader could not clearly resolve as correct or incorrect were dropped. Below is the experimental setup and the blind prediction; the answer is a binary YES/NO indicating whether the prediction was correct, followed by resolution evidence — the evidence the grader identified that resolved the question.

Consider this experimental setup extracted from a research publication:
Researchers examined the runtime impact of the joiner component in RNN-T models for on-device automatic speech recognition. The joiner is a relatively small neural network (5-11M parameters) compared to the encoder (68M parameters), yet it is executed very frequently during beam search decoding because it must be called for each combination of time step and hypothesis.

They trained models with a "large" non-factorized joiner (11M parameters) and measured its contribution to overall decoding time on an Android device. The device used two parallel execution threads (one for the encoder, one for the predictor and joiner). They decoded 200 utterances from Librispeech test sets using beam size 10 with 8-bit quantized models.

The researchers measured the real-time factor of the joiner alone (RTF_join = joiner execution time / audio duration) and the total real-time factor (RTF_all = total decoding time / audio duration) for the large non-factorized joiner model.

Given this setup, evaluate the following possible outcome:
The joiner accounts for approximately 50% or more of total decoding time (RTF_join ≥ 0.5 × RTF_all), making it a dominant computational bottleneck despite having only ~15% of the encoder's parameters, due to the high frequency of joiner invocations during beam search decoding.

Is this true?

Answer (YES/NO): YES